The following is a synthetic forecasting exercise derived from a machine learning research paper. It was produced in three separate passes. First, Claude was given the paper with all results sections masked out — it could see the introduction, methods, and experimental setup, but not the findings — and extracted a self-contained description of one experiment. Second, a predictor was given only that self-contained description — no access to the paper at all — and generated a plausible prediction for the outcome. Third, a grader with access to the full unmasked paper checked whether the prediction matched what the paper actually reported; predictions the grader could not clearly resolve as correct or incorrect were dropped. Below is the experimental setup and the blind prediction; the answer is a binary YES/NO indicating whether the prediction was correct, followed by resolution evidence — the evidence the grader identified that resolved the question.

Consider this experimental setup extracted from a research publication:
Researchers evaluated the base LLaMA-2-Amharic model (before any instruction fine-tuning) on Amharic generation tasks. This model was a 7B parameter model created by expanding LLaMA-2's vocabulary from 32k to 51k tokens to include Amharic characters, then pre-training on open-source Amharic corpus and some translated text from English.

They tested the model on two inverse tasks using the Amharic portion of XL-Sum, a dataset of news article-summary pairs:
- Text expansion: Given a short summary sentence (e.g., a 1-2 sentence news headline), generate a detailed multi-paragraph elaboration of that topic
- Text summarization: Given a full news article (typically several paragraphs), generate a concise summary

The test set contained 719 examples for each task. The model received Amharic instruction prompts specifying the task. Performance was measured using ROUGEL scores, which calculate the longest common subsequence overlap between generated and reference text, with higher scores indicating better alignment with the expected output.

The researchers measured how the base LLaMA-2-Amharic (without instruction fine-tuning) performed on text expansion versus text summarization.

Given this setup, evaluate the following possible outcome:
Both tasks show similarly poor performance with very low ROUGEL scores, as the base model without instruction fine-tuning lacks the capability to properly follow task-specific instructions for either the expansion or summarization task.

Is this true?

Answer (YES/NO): NO